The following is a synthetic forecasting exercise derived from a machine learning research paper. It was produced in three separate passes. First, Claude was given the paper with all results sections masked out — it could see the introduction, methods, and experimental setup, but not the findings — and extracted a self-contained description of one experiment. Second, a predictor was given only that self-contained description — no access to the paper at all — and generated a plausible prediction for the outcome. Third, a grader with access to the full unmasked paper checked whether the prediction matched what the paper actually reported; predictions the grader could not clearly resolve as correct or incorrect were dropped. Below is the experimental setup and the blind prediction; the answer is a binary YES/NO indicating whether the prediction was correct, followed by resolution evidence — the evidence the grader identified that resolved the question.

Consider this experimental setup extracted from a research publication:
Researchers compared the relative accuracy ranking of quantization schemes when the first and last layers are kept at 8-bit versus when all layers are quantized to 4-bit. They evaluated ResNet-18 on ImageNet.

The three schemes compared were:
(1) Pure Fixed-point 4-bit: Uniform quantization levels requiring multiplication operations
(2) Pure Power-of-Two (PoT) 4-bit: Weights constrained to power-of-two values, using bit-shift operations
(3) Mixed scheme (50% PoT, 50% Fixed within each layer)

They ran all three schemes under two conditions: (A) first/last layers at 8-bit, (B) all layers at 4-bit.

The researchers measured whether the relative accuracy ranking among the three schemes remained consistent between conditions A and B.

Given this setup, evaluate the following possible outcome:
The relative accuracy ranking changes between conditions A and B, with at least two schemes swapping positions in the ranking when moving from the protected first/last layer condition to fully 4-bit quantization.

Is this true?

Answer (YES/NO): NO